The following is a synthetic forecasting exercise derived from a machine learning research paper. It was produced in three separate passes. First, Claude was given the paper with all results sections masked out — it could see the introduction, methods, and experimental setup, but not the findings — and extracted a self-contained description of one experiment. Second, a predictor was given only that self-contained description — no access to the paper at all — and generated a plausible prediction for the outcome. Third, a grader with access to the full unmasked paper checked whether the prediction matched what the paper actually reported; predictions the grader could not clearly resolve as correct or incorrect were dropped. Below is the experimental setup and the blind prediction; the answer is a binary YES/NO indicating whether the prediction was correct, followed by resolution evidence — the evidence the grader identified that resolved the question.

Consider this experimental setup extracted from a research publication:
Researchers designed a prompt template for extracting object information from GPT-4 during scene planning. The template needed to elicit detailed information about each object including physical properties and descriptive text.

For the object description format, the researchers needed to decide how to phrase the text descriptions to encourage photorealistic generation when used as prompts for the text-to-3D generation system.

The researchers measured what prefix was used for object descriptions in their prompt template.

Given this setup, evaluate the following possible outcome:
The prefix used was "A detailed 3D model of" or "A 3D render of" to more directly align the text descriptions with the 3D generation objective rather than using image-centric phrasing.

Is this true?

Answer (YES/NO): NO